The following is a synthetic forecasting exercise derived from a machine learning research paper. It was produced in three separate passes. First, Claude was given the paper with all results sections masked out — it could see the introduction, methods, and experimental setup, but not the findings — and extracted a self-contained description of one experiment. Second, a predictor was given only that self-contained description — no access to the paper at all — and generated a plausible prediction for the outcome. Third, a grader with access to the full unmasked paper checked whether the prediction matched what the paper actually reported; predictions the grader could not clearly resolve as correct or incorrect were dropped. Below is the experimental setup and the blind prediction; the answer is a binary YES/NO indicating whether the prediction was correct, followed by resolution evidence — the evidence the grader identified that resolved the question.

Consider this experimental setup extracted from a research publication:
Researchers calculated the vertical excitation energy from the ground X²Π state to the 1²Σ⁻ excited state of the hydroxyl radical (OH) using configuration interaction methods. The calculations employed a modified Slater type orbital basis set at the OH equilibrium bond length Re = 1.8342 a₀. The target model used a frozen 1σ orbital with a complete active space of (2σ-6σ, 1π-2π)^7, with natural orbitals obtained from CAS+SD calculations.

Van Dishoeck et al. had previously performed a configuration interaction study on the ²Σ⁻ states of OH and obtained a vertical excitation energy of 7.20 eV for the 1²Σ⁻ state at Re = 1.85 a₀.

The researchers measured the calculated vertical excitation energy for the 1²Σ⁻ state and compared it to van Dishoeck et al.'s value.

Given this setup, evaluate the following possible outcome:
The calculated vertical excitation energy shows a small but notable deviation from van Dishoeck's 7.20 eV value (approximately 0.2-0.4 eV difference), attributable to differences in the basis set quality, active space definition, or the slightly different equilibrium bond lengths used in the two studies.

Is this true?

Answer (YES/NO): NO